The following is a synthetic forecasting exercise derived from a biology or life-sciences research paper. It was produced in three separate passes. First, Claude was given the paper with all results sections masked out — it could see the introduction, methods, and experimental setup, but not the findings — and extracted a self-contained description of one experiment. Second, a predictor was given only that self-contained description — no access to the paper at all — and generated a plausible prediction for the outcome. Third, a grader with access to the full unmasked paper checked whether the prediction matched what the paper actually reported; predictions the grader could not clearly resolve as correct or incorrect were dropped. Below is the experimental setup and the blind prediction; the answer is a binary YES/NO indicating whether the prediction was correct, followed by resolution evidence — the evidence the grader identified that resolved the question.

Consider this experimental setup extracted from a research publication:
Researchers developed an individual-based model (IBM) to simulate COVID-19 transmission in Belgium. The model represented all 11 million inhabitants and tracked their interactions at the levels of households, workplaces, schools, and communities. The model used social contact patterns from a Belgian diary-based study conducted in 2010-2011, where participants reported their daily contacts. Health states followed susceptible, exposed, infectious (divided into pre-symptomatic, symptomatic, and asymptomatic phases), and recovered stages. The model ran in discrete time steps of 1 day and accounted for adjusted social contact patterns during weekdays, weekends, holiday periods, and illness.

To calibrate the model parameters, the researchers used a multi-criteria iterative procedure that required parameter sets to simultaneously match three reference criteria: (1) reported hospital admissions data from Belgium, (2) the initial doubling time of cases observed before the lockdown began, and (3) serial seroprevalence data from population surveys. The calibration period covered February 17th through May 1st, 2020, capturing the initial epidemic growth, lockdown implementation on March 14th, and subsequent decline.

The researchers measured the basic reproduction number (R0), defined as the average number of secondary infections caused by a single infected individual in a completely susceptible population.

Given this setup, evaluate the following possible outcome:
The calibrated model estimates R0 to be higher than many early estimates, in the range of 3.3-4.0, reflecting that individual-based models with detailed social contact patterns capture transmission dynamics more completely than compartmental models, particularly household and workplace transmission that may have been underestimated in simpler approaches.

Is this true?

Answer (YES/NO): NO